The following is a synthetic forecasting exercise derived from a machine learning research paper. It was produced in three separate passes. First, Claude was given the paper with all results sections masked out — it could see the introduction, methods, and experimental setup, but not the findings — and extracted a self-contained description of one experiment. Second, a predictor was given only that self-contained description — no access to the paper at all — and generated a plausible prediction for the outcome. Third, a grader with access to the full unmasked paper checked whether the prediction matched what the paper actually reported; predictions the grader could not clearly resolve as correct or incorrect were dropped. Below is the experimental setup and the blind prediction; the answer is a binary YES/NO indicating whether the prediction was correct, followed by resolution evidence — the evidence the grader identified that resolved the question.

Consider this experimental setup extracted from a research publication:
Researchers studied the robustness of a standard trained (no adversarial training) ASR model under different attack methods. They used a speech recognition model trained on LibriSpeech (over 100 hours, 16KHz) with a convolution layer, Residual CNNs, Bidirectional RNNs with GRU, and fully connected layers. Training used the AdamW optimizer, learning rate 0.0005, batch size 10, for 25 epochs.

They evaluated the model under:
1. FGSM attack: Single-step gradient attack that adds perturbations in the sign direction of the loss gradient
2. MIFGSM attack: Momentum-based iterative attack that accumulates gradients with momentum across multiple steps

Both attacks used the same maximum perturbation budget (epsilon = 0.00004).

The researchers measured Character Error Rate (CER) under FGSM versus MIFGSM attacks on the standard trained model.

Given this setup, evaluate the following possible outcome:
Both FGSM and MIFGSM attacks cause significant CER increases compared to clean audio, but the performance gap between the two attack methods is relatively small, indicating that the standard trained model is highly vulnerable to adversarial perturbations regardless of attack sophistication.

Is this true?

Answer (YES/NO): NO